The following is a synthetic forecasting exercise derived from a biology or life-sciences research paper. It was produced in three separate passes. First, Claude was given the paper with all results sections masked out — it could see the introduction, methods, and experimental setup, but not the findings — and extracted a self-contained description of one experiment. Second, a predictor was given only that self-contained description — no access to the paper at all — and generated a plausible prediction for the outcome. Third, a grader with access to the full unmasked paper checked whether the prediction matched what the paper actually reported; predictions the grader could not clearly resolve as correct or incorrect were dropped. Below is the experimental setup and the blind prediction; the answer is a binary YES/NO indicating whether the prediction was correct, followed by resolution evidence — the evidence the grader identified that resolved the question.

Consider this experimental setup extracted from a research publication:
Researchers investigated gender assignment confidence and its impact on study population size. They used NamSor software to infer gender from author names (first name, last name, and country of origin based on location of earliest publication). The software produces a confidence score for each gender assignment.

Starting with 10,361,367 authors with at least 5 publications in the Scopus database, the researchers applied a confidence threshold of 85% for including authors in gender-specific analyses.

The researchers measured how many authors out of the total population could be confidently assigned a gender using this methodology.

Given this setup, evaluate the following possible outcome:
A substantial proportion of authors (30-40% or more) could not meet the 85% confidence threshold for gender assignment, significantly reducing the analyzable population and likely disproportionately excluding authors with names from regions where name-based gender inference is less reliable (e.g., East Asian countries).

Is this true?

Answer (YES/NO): NO